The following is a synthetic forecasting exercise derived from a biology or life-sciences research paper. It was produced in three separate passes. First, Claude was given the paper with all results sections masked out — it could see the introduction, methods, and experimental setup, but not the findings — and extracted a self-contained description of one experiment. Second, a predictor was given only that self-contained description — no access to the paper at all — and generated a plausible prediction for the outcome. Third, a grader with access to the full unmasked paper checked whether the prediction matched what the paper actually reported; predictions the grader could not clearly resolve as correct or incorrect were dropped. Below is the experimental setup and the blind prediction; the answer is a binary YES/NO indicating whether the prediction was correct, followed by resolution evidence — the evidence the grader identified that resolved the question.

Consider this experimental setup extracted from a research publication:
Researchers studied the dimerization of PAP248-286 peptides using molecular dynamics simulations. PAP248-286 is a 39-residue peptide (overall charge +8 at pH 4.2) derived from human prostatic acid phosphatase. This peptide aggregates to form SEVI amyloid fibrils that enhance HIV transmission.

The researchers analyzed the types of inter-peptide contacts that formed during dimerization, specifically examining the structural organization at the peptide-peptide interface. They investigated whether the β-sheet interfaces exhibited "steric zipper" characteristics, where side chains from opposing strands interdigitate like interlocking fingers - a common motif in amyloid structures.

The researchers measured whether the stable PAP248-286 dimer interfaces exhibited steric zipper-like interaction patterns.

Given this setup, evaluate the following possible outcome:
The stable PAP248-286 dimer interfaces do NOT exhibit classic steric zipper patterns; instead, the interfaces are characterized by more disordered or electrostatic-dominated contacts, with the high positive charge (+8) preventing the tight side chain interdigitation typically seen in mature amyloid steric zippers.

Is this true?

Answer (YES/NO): NO